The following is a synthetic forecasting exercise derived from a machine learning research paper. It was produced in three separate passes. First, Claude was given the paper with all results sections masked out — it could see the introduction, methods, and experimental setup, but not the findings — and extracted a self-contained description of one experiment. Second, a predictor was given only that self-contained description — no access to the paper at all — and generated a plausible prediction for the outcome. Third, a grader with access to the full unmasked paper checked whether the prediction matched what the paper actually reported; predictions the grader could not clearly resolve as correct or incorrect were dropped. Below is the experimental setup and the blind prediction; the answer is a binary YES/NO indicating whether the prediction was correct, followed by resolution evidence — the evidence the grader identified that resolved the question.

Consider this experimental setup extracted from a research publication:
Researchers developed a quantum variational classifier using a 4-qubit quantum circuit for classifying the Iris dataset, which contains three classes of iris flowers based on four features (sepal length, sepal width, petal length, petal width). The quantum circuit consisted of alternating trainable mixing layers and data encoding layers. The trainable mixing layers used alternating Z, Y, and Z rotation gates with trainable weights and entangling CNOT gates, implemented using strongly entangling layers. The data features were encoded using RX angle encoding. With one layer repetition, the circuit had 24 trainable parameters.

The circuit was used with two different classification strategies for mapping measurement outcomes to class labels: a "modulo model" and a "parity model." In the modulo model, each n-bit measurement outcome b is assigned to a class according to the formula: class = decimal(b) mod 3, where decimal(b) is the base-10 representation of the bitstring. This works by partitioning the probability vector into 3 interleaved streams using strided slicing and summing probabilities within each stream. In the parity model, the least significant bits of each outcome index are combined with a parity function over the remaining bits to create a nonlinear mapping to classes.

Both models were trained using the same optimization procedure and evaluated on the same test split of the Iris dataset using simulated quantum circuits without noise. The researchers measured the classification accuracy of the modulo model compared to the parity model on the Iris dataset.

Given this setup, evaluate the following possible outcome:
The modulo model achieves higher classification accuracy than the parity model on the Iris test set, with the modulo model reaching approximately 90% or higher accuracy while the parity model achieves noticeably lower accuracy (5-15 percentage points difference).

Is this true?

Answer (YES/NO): NO